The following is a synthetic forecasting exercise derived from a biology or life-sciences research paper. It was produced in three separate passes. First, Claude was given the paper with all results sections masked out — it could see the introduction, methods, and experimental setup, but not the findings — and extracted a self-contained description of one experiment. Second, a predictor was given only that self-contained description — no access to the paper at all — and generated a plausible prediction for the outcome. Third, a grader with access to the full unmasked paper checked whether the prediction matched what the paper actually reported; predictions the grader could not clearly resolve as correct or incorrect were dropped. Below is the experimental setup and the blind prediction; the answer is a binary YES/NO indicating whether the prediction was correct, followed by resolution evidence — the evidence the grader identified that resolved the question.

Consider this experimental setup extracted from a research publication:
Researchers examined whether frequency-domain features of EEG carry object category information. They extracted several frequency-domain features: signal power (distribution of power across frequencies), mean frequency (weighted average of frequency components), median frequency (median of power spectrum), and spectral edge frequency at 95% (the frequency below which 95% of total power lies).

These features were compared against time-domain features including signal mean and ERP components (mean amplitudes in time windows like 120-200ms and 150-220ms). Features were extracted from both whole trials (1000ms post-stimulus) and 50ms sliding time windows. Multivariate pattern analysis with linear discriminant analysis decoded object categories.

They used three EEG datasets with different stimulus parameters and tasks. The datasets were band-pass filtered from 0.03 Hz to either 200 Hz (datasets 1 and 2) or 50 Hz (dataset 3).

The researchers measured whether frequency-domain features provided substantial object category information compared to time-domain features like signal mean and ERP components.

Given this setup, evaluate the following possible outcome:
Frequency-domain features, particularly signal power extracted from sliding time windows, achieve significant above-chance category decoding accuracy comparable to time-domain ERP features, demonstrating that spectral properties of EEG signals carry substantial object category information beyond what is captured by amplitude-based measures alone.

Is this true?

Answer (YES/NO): NO